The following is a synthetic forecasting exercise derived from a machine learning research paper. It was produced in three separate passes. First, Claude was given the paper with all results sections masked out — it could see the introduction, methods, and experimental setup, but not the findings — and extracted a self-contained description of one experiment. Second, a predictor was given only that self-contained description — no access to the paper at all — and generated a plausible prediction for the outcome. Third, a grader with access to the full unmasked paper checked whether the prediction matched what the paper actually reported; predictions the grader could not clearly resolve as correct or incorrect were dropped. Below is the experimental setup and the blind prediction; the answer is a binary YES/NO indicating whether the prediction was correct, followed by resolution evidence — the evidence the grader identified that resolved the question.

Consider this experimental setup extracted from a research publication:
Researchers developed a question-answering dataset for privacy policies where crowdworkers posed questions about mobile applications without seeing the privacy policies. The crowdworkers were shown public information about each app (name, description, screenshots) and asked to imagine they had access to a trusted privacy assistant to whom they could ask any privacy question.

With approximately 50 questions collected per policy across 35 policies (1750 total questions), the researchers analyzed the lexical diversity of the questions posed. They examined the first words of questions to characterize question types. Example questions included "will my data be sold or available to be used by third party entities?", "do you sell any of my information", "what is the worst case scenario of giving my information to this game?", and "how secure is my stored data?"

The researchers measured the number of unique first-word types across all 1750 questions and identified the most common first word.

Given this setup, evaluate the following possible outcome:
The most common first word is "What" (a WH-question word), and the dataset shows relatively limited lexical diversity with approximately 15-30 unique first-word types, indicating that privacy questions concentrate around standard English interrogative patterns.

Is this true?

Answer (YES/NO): NO